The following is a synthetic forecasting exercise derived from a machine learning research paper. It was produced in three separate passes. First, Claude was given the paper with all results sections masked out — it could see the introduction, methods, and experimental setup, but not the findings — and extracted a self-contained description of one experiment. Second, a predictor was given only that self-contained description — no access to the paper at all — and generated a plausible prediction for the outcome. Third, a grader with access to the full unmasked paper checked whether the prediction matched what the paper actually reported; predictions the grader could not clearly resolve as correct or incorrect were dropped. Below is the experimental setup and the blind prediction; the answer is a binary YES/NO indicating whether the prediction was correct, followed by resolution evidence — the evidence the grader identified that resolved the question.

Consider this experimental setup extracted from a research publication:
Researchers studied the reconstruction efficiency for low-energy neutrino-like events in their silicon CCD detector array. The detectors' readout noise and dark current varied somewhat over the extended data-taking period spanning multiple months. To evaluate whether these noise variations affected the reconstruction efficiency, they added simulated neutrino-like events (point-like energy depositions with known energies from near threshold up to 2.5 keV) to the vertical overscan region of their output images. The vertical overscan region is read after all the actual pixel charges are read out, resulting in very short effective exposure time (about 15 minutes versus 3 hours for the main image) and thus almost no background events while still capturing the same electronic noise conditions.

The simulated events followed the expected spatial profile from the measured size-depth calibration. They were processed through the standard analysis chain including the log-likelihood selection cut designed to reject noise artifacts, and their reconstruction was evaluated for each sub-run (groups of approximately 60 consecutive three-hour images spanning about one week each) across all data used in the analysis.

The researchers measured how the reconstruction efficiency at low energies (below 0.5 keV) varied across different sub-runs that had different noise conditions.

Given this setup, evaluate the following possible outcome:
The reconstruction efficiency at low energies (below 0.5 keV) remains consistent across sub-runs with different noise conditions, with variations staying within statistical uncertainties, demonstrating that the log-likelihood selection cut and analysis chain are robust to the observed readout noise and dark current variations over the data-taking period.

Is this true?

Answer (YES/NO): YES